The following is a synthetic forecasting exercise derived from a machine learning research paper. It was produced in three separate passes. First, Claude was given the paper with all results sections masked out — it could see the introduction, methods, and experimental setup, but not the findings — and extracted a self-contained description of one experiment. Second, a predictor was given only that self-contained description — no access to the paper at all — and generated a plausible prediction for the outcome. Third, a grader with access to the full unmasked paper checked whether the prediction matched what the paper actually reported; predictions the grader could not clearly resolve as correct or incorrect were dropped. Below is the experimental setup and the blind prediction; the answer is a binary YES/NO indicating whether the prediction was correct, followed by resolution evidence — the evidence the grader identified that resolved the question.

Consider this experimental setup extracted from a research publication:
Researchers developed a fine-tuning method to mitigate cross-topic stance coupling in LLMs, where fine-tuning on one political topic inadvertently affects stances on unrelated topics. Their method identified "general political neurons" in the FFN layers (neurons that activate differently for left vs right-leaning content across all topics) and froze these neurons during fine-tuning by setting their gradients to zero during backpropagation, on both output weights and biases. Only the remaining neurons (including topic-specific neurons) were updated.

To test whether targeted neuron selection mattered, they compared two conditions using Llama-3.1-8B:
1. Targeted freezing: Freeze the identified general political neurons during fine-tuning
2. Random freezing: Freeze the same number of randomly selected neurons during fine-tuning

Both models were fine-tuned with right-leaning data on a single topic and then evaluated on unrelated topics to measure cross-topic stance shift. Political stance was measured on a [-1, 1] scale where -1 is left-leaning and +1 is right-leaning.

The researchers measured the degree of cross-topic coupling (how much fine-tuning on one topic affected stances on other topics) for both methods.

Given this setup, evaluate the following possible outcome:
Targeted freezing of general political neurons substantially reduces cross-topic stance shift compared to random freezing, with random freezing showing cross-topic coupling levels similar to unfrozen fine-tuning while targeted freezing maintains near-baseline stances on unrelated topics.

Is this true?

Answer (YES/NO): YES